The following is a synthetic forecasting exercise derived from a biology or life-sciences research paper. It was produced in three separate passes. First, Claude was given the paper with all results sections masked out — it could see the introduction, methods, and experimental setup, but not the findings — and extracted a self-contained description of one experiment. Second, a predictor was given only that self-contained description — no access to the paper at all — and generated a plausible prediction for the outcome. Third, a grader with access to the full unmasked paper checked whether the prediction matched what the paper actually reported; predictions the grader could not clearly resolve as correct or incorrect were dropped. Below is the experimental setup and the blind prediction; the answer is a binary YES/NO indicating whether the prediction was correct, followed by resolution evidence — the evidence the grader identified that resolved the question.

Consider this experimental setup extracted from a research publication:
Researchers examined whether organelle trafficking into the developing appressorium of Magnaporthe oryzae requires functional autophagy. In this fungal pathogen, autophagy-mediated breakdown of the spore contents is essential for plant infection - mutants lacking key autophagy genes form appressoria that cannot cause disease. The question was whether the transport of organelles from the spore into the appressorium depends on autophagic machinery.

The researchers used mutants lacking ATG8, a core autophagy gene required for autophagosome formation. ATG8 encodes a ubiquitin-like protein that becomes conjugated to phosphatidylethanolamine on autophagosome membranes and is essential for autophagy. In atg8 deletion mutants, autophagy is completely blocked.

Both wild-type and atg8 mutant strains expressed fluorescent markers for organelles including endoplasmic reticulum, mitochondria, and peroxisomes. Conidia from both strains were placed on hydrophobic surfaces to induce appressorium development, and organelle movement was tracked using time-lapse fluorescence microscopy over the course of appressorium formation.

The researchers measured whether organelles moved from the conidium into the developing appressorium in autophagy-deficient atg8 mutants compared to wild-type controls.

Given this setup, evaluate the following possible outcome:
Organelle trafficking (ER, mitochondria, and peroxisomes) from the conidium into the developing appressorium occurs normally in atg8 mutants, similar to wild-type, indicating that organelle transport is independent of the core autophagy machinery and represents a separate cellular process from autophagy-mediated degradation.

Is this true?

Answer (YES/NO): YES